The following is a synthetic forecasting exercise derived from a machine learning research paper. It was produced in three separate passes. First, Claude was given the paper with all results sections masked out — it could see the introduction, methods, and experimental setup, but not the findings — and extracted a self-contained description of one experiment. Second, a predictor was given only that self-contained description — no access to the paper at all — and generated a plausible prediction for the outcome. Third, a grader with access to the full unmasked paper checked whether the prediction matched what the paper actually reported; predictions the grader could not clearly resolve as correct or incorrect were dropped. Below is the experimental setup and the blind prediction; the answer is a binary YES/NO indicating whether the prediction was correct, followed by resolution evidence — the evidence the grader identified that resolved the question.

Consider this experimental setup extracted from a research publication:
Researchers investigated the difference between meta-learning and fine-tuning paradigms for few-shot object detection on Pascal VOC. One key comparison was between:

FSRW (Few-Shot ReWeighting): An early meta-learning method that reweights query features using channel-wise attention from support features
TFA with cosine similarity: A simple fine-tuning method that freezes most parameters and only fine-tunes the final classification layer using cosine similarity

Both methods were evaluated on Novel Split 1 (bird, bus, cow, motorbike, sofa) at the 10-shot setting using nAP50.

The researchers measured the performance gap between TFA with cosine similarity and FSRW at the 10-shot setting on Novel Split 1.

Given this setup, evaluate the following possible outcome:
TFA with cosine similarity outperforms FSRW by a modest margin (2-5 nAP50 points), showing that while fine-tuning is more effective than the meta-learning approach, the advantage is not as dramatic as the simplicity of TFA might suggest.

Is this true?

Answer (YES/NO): NO